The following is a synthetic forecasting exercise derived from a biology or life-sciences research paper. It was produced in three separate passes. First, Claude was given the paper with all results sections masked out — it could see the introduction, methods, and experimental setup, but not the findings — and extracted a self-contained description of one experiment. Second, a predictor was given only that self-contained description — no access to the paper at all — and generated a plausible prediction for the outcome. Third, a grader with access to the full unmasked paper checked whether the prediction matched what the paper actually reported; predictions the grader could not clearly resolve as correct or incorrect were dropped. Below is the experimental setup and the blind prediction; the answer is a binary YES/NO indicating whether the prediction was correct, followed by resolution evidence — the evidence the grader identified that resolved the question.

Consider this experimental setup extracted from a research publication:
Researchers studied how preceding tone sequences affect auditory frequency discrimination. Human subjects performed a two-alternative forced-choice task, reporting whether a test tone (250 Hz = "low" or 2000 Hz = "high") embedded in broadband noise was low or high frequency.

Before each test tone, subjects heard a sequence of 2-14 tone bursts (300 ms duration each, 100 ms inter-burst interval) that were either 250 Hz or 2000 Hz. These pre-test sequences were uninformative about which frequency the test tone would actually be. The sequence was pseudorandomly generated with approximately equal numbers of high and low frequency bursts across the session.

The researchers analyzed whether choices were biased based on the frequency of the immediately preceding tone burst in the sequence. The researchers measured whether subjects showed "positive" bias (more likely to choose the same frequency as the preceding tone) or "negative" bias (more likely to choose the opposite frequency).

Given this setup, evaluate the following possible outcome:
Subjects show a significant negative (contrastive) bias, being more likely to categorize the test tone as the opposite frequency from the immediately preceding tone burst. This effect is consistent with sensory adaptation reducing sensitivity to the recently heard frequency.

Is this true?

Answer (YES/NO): NO